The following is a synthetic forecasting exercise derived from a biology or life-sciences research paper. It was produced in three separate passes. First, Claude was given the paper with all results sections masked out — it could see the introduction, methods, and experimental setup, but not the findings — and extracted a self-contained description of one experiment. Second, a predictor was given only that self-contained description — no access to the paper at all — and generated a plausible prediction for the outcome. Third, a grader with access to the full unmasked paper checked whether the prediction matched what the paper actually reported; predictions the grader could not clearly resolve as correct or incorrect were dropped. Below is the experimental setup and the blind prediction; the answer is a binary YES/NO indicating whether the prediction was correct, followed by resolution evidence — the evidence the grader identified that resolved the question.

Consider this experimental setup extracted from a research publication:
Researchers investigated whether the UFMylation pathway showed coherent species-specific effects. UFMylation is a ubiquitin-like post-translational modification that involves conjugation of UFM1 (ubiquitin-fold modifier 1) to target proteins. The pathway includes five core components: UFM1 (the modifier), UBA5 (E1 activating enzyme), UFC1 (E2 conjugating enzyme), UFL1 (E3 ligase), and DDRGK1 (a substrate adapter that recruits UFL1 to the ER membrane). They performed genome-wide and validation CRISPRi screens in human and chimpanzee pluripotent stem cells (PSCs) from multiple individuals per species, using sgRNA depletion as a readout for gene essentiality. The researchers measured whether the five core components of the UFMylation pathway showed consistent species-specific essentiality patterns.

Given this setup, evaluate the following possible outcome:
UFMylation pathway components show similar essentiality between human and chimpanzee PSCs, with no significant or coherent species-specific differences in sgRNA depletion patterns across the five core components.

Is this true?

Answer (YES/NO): NO